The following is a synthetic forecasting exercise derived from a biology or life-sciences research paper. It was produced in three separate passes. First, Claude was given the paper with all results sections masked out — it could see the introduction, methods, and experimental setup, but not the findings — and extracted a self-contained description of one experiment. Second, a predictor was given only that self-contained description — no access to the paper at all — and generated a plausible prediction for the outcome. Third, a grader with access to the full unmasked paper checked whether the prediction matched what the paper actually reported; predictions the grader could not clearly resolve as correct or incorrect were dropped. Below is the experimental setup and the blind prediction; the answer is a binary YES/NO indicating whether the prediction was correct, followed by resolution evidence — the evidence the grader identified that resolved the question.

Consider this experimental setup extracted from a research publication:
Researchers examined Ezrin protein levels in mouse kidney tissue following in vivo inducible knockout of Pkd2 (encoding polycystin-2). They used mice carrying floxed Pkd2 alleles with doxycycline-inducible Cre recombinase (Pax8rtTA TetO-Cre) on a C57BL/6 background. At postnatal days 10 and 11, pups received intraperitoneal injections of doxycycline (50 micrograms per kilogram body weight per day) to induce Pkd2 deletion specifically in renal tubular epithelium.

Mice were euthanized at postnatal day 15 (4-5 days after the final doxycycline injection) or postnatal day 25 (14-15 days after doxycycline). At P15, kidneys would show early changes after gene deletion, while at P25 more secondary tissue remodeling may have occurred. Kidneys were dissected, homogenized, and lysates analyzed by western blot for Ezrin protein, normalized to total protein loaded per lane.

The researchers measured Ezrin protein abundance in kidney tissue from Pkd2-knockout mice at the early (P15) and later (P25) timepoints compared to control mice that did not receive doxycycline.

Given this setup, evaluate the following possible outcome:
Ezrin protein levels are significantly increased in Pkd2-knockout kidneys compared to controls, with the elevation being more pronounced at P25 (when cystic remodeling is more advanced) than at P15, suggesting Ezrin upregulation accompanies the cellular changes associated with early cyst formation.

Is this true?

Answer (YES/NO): NO